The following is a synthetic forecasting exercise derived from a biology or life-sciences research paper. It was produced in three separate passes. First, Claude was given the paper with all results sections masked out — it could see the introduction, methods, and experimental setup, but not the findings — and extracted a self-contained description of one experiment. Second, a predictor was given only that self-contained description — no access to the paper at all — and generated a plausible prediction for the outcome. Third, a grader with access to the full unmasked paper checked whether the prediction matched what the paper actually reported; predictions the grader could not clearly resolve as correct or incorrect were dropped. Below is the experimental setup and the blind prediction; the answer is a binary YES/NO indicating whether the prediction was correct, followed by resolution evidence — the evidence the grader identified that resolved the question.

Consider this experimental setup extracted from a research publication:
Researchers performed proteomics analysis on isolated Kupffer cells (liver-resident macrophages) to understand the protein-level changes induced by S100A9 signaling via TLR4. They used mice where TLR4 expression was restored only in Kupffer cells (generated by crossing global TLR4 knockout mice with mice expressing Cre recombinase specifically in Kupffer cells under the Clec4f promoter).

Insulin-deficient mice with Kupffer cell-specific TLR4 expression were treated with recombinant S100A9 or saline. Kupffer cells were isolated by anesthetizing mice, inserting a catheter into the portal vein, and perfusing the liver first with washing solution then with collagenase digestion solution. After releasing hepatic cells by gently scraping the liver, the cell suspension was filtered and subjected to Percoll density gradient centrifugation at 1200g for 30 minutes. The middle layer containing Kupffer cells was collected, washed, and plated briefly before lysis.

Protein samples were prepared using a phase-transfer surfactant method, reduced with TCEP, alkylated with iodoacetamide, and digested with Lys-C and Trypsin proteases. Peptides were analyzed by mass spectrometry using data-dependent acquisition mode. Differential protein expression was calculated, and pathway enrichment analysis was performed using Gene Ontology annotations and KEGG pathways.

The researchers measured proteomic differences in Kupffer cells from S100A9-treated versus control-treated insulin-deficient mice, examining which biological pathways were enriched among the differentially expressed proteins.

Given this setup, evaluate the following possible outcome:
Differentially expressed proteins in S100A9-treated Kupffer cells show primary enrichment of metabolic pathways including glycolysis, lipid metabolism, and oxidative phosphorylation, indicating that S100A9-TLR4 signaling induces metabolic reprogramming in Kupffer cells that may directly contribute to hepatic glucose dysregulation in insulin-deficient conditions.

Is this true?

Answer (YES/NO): NO